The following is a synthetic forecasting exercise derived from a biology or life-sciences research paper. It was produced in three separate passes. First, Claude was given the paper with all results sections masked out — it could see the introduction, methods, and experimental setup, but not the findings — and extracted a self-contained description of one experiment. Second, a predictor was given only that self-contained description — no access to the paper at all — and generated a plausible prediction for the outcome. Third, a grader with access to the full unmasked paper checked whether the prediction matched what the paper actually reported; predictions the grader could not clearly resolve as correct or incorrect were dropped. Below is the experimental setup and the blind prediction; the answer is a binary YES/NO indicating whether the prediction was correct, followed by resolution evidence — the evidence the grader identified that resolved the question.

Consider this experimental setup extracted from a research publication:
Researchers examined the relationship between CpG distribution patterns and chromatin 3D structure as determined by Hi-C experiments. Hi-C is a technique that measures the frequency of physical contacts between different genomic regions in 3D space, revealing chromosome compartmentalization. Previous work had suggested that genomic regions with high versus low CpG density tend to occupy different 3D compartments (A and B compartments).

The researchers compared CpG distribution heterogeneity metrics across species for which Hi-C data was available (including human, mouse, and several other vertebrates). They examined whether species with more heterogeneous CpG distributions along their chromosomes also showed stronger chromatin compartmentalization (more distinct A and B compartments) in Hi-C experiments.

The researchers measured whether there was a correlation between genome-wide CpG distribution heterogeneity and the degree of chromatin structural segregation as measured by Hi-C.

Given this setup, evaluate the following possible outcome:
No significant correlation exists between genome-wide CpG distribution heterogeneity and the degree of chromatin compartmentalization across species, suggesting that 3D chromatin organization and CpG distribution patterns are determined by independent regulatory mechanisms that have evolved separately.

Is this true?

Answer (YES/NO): NO